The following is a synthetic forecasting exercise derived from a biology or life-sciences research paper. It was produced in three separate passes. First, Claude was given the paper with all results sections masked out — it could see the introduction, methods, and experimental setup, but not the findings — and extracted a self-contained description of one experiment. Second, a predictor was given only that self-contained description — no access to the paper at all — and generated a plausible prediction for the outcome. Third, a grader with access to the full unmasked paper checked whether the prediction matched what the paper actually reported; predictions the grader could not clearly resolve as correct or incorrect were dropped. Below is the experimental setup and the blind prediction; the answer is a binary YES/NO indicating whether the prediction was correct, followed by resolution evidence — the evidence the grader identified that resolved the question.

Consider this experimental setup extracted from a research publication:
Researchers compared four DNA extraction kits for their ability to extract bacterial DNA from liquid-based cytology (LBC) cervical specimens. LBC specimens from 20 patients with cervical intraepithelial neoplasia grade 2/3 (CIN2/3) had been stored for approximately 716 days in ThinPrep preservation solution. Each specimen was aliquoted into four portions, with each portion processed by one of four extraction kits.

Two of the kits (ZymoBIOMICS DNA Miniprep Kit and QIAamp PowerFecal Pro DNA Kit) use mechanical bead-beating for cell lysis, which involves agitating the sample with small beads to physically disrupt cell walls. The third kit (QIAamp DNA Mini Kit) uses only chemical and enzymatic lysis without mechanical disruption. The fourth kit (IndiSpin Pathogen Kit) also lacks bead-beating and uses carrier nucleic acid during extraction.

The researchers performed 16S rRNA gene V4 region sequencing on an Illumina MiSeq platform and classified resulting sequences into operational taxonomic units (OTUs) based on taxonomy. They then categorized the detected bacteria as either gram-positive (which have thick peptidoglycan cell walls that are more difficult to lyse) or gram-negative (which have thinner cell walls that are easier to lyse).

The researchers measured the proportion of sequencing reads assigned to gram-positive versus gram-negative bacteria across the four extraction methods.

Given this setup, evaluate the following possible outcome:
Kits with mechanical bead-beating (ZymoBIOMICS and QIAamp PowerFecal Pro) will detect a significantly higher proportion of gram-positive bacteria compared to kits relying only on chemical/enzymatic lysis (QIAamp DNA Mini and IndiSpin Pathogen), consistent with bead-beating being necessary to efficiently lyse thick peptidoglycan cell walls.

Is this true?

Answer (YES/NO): NO